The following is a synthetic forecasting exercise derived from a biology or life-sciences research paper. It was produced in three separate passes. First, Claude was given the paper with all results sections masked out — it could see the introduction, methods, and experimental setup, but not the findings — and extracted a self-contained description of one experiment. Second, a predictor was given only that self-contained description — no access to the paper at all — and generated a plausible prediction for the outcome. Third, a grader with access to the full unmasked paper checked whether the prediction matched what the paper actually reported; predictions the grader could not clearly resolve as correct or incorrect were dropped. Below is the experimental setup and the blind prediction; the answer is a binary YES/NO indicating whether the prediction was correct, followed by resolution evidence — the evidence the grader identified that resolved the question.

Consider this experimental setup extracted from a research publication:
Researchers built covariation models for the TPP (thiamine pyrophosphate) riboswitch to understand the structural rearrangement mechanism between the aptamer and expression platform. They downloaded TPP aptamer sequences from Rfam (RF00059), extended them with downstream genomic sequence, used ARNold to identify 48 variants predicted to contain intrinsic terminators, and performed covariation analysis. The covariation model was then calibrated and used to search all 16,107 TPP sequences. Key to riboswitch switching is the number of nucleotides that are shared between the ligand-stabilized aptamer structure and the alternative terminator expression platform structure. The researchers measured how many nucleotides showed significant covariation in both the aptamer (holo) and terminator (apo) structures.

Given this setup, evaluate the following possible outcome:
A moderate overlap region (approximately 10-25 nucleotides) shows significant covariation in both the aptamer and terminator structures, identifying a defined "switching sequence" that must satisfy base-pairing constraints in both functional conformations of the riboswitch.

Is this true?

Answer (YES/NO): NO